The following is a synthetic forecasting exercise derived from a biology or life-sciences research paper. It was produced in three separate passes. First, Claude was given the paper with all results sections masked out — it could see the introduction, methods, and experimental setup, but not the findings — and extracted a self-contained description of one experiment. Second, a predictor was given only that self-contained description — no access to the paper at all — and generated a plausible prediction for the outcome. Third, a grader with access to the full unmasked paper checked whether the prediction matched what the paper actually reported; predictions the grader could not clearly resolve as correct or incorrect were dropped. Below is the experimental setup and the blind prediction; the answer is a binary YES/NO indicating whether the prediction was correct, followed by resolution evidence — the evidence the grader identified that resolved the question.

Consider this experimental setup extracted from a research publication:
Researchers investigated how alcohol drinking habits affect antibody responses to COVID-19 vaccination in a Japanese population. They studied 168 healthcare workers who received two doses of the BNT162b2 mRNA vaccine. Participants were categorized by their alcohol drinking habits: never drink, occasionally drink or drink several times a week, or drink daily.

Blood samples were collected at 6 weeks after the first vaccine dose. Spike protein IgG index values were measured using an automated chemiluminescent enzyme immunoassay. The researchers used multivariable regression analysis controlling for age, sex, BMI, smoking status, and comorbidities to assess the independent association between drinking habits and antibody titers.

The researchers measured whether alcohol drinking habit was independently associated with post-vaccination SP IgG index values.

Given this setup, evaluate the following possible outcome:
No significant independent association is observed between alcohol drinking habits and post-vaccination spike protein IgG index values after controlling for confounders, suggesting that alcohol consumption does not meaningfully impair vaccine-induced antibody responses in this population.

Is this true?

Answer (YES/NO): YES